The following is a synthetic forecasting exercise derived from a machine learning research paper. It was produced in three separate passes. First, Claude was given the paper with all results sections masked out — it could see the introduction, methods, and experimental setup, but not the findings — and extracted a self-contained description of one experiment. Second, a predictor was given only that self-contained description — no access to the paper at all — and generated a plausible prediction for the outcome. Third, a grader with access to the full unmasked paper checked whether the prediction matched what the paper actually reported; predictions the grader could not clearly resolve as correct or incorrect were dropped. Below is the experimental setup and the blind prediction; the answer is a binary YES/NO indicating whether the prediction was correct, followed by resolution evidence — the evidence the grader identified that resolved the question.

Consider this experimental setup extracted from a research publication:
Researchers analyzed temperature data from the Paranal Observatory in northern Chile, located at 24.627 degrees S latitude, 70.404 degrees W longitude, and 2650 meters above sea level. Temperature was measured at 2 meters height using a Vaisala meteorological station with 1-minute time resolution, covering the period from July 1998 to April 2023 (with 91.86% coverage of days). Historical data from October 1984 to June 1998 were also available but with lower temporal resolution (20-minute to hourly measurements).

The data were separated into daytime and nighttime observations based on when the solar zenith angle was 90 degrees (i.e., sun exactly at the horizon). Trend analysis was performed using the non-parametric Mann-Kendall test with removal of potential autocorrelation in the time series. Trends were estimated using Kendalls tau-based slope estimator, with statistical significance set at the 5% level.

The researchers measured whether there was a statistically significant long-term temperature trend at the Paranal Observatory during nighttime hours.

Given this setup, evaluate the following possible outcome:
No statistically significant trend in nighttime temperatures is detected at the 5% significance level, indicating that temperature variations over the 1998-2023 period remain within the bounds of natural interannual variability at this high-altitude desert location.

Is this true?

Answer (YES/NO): NO